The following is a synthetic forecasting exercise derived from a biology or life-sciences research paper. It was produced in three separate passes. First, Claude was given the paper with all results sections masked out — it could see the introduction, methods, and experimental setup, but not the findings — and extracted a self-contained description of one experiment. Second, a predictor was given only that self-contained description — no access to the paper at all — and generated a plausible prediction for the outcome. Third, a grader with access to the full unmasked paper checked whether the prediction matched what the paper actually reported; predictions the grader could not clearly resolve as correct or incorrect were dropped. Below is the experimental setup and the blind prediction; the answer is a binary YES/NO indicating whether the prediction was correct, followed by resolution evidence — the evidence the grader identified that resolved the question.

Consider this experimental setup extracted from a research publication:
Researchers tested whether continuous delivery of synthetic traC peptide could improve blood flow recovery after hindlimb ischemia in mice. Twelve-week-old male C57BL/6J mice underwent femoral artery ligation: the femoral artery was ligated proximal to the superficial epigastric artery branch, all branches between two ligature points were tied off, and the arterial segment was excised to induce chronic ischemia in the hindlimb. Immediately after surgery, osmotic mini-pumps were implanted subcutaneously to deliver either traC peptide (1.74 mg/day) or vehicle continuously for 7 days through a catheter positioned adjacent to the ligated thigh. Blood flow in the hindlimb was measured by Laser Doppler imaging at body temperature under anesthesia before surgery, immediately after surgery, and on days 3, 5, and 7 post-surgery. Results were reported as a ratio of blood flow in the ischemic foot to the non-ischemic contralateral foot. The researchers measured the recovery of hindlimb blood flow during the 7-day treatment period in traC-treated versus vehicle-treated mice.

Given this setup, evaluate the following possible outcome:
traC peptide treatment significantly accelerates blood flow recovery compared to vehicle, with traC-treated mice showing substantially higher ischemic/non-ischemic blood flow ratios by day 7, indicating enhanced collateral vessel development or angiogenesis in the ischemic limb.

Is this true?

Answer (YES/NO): YES